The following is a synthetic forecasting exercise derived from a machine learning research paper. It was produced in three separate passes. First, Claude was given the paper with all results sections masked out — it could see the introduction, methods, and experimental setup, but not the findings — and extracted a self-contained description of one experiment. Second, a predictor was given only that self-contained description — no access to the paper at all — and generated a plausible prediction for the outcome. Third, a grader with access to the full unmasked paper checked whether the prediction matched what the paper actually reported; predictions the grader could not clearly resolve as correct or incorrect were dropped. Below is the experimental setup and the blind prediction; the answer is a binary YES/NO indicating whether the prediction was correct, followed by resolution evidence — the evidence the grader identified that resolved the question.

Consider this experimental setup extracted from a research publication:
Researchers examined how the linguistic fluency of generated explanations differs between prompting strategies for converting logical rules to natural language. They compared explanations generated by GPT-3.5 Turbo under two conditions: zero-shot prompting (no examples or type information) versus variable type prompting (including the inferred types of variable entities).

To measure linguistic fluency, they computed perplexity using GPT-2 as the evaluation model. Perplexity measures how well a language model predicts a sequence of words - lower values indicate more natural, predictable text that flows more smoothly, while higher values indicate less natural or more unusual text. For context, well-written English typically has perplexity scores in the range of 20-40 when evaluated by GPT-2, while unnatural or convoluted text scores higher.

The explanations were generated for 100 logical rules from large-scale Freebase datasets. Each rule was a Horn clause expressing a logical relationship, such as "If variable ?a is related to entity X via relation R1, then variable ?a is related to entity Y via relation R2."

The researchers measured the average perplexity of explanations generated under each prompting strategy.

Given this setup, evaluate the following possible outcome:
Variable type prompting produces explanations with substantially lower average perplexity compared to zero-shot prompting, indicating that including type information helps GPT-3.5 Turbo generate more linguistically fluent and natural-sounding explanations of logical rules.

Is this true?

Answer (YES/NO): NO